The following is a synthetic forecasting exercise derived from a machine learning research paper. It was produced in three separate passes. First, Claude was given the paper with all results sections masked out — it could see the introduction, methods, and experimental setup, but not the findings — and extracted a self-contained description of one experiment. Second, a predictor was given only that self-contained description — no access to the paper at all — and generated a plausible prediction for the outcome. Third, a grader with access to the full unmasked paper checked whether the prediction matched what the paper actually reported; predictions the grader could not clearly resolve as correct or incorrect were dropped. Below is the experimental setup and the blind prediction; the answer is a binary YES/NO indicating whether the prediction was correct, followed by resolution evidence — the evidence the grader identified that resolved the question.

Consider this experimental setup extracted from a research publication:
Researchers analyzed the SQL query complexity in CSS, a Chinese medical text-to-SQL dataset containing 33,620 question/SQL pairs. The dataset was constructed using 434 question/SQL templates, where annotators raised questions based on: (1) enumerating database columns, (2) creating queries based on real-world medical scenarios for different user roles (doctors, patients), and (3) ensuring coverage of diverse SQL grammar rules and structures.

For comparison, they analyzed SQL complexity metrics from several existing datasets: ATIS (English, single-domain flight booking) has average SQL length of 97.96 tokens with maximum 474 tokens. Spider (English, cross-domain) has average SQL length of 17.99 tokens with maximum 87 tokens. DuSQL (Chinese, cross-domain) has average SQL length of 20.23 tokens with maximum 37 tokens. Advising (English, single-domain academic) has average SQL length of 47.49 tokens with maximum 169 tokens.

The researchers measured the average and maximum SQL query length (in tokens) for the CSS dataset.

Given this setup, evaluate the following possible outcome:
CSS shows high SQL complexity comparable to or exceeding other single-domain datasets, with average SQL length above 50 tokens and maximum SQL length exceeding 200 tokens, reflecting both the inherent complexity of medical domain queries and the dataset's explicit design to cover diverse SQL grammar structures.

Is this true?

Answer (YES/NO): YES